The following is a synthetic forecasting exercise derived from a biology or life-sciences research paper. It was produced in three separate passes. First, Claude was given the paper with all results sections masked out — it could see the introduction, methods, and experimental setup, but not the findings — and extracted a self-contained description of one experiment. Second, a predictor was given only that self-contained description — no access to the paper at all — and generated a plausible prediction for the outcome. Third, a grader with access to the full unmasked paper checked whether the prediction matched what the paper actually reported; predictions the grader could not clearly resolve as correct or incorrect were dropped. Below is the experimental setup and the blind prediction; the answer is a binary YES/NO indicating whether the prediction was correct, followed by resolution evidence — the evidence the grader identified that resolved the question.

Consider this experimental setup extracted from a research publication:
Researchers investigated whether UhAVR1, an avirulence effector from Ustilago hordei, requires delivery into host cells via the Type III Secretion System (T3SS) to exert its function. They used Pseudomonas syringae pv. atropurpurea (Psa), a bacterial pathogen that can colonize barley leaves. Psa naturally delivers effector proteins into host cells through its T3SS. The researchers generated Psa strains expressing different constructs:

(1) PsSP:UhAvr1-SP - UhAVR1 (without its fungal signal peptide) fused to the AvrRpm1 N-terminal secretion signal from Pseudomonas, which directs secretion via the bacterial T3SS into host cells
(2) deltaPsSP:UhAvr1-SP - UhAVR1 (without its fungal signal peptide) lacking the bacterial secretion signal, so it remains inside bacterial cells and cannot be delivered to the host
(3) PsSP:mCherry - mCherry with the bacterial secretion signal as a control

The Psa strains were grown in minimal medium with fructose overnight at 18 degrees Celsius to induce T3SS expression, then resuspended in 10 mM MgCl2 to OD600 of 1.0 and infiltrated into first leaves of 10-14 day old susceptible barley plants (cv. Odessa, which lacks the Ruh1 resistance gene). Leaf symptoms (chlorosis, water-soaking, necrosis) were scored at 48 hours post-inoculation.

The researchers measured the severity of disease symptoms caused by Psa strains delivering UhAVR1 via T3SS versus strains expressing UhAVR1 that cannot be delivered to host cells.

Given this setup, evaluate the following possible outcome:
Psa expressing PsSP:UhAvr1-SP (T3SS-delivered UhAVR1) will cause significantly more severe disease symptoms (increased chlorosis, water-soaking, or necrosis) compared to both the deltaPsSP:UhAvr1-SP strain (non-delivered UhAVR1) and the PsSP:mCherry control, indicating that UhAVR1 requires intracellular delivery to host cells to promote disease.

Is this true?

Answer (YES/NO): NO